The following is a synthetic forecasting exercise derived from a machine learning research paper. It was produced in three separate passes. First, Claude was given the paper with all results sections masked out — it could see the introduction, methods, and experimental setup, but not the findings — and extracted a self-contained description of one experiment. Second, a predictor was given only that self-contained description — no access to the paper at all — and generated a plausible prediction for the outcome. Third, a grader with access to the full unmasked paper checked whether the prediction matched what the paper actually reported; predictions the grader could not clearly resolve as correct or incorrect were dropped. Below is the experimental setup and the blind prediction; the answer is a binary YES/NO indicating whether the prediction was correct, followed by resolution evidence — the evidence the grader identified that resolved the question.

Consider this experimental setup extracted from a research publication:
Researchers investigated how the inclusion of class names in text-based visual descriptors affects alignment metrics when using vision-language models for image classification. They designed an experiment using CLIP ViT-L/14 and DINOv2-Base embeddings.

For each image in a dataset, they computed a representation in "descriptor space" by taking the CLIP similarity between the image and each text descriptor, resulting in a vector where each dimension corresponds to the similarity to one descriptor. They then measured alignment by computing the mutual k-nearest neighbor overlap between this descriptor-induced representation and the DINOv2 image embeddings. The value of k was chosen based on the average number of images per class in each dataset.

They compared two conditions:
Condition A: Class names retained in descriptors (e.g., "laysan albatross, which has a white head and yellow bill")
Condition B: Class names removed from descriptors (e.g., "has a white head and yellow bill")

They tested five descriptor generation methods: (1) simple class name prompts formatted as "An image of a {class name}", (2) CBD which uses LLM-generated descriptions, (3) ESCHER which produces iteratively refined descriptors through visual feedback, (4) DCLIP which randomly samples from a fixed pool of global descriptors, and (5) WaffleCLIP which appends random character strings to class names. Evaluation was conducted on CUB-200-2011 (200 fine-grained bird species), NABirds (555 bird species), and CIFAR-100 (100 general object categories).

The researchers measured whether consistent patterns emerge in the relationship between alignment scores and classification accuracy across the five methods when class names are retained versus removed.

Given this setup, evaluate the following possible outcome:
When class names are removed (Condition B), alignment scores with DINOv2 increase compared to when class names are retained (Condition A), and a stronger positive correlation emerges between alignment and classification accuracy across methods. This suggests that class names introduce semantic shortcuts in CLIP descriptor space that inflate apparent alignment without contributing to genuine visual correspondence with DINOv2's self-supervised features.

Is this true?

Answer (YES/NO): NO